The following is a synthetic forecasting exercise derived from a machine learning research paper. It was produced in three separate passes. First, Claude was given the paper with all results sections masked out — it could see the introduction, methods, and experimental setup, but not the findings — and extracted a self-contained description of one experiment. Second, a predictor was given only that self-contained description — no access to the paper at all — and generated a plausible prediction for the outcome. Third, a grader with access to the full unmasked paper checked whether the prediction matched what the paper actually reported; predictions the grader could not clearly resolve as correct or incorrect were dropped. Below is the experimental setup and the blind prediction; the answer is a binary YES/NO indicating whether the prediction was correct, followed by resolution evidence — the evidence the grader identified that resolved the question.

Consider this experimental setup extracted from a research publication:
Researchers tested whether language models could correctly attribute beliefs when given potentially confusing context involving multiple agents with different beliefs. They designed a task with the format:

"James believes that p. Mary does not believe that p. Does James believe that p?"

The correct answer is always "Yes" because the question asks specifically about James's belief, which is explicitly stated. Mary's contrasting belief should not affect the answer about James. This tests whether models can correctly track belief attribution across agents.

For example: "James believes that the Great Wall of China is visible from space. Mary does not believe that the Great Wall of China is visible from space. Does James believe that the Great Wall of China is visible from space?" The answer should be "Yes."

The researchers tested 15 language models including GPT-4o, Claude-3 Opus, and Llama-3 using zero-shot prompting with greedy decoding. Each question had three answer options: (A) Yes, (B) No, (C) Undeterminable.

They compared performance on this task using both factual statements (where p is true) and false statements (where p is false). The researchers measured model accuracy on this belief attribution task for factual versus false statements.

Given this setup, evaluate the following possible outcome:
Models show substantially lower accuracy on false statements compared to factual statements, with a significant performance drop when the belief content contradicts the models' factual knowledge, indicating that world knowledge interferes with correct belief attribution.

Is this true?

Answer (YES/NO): NO